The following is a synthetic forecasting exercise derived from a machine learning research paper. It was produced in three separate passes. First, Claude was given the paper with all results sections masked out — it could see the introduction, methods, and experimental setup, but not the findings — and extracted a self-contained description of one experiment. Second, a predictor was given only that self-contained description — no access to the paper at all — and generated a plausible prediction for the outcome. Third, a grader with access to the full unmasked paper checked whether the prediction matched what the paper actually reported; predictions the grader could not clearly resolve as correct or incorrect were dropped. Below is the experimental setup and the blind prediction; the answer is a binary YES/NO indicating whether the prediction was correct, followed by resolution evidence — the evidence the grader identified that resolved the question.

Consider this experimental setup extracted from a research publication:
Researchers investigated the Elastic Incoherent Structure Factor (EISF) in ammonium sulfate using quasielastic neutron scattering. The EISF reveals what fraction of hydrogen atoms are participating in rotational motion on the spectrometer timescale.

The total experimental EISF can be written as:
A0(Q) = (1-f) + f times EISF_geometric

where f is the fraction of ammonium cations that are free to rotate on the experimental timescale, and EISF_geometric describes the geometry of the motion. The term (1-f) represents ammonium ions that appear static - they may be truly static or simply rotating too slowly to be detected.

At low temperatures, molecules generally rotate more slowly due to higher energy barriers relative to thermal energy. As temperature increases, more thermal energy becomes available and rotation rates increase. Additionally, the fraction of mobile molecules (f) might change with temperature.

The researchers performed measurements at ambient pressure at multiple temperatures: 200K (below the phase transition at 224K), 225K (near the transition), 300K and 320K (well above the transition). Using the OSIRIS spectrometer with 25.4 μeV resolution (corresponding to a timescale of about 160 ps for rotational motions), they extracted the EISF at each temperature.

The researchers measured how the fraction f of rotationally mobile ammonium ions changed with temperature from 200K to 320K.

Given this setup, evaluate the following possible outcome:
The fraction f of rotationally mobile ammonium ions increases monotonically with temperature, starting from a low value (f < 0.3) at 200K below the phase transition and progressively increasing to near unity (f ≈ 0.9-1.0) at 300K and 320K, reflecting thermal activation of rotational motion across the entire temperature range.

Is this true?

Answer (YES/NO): NO